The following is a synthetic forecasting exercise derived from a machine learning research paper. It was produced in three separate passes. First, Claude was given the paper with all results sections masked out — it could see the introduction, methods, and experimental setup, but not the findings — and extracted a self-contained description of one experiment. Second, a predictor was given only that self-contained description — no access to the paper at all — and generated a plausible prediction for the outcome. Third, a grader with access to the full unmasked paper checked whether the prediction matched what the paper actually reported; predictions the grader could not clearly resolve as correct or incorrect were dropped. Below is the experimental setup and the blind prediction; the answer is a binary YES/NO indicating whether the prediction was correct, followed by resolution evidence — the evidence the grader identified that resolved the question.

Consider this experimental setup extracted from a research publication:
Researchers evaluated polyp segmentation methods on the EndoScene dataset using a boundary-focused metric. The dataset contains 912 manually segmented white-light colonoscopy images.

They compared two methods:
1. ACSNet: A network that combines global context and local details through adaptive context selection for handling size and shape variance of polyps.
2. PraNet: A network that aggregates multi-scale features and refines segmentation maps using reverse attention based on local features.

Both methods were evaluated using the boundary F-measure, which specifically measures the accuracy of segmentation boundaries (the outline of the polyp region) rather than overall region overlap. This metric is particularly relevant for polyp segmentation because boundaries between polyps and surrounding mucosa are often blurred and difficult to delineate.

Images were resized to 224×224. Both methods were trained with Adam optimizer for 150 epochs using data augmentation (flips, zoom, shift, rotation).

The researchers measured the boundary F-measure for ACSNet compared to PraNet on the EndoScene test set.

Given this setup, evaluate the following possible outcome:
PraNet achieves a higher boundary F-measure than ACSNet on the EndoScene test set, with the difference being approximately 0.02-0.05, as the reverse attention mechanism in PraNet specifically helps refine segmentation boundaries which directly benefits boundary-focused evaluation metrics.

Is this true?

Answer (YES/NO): NO